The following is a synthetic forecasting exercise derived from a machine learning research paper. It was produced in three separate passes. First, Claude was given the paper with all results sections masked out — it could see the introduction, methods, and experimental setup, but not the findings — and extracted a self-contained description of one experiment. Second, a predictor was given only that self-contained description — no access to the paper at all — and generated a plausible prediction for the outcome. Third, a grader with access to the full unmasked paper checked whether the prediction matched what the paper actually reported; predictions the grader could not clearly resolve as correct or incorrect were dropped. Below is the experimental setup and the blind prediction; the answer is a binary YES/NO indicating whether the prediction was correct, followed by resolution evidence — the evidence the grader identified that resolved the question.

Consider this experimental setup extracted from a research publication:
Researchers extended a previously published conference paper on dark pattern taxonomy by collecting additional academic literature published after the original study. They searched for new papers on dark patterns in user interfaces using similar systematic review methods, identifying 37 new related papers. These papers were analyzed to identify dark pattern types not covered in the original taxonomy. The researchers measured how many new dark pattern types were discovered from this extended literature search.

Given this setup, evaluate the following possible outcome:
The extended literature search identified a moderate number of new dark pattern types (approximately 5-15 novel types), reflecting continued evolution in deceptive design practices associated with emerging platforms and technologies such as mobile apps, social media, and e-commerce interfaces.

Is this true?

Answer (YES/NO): NO